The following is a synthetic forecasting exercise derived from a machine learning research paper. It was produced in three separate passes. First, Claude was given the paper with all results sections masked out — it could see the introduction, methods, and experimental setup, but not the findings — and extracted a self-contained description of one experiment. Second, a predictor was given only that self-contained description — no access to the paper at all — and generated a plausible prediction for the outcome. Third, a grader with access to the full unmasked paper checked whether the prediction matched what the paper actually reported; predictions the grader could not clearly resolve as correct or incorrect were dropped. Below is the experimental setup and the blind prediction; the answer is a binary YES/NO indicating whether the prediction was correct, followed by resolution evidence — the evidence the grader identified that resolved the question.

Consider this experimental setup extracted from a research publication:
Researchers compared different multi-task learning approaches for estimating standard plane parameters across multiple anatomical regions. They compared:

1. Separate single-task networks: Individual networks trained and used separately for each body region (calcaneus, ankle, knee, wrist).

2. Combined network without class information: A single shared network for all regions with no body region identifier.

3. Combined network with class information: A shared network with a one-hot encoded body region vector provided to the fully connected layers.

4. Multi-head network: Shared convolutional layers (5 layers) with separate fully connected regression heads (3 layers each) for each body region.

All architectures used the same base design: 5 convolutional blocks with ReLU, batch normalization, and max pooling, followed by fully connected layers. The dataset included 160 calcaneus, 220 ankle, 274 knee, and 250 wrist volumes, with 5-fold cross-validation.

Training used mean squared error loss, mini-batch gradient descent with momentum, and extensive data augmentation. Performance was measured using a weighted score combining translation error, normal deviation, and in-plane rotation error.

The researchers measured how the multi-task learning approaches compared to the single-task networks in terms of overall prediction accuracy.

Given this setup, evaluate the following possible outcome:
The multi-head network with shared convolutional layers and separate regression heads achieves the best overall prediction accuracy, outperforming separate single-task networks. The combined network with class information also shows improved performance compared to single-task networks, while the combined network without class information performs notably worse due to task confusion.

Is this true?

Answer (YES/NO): NO